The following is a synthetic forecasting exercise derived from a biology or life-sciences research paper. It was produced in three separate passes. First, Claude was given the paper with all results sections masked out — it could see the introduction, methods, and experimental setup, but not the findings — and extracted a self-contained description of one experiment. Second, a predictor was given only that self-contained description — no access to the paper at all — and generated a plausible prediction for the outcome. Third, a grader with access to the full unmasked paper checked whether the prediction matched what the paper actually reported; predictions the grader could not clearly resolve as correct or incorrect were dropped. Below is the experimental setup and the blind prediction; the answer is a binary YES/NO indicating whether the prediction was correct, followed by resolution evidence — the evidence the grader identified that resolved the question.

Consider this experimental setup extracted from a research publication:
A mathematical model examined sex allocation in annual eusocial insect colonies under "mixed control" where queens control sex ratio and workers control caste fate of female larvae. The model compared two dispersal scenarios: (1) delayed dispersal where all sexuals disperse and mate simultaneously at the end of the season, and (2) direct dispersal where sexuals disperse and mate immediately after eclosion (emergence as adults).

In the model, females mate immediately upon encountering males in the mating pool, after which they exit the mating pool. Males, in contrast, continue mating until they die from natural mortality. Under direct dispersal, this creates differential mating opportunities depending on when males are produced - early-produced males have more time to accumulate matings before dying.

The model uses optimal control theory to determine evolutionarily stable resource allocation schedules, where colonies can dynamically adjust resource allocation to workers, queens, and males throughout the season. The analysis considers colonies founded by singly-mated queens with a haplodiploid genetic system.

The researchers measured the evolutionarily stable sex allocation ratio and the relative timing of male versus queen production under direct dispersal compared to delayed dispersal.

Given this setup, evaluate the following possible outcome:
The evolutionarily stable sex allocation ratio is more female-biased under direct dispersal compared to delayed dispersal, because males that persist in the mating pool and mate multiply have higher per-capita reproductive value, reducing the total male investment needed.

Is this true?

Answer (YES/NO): NO